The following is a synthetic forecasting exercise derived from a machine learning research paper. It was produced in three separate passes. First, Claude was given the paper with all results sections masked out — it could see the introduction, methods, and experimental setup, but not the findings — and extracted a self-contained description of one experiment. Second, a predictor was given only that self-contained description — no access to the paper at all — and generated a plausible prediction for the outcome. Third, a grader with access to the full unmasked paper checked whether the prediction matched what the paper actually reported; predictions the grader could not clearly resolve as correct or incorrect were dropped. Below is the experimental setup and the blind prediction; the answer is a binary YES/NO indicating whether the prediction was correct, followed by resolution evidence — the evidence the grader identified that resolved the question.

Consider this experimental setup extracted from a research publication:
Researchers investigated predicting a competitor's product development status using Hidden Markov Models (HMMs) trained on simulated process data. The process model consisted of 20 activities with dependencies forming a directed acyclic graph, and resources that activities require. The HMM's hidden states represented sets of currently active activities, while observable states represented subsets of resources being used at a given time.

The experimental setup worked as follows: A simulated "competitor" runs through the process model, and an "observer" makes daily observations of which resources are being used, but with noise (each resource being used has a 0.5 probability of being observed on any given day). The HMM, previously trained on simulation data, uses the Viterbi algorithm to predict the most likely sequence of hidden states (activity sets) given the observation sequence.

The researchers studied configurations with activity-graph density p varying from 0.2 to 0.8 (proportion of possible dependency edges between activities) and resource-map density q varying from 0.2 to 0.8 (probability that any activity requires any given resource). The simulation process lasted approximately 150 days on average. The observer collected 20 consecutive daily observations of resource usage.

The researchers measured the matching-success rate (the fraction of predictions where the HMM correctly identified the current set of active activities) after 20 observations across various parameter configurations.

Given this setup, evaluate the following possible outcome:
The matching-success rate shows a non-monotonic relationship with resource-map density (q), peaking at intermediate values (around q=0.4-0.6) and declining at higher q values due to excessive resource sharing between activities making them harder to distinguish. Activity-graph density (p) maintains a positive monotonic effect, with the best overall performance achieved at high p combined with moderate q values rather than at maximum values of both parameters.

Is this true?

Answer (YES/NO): NO